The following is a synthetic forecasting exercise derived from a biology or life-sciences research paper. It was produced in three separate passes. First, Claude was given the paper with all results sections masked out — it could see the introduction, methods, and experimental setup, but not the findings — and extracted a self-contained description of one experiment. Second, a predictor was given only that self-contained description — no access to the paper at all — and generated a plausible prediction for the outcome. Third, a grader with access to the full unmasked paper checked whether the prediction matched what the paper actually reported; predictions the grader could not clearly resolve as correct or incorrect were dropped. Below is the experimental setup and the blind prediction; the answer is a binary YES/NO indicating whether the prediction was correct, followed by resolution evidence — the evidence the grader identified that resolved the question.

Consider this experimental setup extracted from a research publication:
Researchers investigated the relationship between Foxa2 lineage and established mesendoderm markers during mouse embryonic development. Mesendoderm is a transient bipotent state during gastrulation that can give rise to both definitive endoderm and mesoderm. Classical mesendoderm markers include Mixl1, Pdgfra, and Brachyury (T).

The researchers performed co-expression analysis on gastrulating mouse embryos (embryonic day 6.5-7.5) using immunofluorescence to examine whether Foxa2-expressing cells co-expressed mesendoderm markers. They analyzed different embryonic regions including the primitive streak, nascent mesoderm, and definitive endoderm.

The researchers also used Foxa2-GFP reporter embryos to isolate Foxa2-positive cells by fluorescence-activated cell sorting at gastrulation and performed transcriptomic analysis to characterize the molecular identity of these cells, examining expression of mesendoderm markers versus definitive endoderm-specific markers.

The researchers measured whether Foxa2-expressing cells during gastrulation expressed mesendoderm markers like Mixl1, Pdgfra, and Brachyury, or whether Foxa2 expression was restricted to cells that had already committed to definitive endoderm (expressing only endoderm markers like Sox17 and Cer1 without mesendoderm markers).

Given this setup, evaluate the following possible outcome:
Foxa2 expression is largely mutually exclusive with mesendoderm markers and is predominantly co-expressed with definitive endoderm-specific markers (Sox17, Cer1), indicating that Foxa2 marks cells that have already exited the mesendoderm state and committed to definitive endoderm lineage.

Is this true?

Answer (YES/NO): NO